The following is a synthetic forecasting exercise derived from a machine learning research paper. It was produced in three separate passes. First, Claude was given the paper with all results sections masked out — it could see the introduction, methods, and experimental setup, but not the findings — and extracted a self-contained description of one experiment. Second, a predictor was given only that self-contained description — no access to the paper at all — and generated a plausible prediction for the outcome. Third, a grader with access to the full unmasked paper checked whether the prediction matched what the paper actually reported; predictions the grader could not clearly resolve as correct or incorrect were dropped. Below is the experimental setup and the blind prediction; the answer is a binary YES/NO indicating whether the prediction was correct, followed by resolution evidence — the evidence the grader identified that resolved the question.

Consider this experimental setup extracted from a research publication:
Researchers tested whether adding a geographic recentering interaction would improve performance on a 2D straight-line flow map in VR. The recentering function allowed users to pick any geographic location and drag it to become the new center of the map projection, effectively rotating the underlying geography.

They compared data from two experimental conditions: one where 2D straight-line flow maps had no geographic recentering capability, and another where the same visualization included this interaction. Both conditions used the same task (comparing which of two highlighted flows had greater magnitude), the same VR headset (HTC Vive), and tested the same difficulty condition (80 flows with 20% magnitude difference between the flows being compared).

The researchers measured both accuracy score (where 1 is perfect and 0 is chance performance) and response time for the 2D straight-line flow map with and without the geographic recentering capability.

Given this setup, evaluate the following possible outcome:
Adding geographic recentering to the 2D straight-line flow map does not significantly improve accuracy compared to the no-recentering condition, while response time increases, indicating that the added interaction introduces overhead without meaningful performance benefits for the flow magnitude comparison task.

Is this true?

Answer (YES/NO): YES